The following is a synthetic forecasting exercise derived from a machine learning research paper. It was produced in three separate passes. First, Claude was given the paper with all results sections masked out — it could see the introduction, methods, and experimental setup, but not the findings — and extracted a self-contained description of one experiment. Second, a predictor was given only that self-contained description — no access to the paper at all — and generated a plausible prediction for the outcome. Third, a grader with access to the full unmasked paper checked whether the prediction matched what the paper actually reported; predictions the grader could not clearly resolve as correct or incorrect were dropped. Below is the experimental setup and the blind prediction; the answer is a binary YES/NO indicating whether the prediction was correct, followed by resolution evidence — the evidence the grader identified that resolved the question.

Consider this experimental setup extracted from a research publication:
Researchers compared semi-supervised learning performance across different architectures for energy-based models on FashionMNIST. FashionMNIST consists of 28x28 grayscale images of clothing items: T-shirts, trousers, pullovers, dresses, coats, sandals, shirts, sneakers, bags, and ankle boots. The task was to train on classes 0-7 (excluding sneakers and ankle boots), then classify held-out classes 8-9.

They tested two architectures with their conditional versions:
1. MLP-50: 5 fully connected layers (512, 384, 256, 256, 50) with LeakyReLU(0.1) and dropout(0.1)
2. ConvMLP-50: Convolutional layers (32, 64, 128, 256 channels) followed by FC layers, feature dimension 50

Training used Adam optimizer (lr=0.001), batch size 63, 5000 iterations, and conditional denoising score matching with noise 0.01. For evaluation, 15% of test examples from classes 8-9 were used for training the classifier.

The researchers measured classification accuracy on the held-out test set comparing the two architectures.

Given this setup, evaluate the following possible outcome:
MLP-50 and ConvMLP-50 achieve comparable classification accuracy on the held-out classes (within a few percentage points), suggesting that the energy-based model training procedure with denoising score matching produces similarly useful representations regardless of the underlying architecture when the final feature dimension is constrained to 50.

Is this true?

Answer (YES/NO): NO